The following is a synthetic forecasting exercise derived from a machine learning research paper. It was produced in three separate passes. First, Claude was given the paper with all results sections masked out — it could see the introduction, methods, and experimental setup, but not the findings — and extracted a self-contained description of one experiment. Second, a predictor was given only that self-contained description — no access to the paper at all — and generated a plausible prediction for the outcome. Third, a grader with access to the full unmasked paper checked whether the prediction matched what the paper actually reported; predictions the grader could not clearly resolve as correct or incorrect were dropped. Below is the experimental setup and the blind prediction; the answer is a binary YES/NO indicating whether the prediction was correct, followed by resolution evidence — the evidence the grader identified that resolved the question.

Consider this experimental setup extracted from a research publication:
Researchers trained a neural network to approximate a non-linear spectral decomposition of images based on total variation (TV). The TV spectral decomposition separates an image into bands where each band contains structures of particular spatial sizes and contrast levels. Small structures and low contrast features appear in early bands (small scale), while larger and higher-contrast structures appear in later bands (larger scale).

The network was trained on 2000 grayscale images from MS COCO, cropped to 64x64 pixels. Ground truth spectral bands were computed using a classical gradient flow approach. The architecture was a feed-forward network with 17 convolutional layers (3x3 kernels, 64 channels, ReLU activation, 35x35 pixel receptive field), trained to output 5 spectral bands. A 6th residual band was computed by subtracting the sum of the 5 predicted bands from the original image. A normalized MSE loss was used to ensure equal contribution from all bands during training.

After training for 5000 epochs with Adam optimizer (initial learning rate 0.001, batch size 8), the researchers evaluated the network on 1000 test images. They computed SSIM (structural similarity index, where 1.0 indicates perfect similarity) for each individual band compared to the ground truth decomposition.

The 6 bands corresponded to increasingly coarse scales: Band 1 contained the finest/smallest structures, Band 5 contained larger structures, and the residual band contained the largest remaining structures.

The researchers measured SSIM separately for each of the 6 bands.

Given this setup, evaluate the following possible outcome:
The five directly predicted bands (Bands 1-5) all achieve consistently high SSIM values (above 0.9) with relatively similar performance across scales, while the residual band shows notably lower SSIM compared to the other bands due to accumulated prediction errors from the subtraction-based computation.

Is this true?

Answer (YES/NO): NO